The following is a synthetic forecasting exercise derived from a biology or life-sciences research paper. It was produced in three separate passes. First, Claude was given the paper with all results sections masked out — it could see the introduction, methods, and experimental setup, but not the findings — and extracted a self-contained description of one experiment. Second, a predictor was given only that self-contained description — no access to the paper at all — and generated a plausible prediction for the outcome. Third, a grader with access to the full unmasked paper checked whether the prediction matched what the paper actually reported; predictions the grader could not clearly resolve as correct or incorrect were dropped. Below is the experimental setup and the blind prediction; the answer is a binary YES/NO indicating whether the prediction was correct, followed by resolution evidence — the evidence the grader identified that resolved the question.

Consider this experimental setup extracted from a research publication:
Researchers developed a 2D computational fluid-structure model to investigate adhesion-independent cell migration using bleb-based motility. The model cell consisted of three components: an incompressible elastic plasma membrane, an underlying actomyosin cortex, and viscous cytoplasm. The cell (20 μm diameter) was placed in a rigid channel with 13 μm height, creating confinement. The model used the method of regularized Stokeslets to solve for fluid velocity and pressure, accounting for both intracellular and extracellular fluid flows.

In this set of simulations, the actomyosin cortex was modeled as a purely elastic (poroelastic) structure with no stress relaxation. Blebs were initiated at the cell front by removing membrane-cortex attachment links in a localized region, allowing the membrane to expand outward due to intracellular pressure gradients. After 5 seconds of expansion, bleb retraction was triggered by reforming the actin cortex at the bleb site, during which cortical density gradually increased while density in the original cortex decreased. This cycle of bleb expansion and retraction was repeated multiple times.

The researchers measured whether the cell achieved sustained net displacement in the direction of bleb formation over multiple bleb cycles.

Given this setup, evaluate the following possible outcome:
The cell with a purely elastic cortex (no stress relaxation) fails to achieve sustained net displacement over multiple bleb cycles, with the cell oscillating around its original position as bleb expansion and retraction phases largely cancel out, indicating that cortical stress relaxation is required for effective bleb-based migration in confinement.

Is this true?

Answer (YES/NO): YES